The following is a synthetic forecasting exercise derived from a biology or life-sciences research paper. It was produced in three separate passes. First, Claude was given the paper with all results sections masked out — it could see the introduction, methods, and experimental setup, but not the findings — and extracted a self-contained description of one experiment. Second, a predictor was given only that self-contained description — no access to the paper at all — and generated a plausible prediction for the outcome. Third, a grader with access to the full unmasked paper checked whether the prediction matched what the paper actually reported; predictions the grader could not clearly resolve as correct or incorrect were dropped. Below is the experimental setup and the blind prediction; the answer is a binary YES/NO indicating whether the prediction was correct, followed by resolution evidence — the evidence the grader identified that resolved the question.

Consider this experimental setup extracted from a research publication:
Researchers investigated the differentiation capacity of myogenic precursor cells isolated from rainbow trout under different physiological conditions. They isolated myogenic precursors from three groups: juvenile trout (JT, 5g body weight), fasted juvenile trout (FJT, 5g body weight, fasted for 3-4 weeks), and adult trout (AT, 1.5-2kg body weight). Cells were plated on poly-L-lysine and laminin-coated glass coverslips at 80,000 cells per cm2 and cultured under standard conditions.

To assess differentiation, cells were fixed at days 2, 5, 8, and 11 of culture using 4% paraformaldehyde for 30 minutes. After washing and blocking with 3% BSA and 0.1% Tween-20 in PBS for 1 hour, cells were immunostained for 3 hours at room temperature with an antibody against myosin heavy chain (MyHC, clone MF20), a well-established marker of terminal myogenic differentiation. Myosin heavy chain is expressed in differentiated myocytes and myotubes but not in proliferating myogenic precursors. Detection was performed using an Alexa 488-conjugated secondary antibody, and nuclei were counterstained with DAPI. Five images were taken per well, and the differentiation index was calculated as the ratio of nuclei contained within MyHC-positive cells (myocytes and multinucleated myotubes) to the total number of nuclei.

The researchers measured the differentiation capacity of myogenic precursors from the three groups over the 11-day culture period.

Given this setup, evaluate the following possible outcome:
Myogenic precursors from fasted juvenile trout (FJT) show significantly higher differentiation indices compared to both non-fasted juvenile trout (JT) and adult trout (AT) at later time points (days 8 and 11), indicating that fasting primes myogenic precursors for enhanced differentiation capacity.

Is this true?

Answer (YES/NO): NO